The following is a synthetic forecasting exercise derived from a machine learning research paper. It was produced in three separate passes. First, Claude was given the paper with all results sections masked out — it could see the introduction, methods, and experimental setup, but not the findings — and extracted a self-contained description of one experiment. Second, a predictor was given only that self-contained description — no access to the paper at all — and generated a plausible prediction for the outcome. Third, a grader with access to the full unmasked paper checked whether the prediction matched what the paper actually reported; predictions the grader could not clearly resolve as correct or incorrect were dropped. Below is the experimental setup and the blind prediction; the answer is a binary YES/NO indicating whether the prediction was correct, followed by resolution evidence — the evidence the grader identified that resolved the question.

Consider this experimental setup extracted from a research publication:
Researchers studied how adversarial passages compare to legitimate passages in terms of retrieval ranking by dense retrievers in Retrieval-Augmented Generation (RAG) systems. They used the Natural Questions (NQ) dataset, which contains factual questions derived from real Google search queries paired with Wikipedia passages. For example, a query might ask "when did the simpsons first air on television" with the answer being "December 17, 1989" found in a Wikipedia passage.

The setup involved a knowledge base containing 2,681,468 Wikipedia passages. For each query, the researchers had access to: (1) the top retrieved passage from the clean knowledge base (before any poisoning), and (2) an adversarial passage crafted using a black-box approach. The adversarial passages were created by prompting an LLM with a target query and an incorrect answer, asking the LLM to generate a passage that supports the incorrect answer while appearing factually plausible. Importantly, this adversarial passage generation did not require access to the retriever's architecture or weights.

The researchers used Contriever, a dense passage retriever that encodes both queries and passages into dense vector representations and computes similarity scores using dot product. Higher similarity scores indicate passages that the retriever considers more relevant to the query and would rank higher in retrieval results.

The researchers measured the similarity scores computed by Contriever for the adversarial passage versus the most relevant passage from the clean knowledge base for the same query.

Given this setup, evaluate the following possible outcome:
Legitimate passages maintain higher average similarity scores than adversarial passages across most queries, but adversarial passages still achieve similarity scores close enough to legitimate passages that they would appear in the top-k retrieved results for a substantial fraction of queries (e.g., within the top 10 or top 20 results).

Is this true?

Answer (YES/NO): NO